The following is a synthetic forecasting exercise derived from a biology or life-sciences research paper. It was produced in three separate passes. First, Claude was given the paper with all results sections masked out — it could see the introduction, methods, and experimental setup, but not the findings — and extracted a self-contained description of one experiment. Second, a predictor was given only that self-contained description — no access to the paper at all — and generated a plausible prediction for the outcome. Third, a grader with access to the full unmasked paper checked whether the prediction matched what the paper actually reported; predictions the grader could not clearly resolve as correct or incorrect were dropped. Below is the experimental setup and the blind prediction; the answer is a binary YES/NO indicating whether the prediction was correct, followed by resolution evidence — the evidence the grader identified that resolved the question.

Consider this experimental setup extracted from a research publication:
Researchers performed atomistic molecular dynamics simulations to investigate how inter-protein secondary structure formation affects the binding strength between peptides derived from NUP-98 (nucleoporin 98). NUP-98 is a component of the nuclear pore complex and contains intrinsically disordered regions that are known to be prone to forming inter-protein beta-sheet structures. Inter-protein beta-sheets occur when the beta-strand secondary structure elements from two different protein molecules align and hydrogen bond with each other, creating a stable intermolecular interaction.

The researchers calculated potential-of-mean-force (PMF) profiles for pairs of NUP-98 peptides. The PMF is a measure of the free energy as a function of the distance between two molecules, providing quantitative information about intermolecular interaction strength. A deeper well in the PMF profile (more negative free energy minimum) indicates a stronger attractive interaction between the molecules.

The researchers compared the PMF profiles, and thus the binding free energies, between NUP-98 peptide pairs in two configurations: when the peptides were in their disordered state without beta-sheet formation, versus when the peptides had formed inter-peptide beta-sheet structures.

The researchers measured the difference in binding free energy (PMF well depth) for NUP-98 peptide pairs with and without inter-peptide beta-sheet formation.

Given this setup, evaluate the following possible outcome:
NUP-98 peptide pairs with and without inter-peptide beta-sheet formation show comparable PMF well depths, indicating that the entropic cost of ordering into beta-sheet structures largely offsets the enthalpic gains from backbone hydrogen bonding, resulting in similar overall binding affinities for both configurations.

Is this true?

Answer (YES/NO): NO